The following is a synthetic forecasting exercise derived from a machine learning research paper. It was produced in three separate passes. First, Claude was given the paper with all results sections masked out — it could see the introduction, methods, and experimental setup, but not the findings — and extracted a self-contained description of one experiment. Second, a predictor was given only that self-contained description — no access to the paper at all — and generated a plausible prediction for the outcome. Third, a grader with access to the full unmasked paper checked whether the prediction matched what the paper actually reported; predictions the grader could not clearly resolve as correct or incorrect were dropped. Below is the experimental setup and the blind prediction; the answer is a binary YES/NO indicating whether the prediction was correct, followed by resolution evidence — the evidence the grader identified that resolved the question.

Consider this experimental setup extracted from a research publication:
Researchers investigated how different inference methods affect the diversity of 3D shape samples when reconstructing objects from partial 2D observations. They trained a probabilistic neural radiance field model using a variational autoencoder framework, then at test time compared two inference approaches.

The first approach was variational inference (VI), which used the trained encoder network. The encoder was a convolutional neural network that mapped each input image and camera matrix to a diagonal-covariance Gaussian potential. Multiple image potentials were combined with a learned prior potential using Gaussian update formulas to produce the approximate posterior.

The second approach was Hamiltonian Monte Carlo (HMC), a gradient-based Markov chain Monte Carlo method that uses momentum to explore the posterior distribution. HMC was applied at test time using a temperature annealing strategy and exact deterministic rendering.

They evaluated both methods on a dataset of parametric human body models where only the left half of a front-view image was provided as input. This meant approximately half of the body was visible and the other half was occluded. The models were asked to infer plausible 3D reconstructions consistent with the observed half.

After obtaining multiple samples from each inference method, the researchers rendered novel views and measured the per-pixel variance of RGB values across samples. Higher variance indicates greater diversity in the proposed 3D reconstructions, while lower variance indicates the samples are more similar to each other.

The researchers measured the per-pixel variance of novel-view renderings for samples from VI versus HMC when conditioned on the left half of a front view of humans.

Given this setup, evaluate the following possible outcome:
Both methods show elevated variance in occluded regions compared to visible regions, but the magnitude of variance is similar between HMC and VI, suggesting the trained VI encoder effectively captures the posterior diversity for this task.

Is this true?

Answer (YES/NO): NO